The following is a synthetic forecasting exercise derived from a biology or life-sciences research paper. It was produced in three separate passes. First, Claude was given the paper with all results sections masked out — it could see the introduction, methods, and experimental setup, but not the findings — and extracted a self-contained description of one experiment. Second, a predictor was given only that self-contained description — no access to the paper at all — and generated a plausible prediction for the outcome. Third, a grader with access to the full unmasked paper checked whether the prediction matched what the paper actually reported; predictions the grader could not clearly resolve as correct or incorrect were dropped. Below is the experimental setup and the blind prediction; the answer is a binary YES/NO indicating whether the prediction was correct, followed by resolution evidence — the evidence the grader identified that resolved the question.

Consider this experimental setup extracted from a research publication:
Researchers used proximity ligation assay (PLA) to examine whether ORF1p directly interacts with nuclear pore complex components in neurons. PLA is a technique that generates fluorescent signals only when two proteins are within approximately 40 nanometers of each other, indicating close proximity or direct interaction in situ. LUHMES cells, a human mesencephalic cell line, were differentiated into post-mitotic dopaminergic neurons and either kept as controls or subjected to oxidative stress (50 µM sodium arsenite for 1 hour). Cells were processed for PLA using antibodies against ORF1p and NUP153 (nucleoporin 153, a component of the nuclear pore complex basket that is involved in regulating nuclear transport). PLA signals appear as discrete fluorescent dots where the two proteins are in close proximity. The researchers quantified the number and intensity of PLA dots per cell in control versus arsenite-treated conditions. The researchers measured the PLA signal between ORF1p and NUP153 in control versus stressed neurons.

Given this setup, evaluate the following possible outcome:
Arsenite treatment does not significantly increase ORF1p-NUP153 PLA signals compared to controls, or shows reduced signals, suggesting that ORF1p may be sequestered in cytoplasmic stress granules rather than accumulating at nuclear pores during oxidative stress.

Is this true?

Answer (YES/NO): NO